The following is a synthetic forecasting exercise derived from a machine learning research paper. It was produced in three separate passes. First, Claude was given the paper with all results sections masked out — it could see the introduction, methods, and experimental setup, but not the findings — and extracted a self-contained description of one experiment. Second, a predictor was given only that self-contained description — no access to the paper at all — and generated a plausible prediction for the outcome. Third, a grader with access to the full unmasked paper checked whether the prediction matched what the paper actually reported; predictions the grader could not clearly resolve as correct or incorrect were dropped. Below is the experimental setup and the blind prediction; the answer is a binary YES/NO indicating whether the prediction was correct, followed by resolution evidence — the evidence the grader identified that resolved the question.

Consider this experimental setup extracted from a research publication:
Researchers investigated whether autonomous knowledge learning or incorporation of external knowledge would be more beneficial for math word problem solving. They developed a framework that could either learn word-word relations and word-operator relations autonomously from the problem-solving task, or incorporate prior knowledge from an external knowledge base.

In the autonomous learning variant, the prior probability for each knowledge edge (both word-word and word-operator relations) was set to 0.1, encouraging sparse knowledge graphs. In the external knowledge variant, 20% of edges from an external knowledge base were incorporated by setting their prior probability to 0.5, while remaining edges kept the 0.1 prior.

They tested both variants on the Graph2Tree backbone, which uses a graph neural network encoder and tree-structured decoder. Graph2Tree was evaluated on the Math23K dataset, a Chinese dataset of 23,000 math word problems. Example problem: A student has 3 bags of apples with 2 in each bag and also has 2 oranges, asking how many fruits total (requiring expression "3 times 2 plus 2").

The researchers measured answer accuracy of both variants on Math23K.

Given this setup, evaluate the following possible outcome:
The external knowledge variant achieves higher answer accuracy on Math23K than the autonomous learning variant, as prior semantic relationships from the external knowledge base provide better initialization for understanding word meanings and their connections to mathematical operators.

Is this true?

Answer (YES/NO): YES